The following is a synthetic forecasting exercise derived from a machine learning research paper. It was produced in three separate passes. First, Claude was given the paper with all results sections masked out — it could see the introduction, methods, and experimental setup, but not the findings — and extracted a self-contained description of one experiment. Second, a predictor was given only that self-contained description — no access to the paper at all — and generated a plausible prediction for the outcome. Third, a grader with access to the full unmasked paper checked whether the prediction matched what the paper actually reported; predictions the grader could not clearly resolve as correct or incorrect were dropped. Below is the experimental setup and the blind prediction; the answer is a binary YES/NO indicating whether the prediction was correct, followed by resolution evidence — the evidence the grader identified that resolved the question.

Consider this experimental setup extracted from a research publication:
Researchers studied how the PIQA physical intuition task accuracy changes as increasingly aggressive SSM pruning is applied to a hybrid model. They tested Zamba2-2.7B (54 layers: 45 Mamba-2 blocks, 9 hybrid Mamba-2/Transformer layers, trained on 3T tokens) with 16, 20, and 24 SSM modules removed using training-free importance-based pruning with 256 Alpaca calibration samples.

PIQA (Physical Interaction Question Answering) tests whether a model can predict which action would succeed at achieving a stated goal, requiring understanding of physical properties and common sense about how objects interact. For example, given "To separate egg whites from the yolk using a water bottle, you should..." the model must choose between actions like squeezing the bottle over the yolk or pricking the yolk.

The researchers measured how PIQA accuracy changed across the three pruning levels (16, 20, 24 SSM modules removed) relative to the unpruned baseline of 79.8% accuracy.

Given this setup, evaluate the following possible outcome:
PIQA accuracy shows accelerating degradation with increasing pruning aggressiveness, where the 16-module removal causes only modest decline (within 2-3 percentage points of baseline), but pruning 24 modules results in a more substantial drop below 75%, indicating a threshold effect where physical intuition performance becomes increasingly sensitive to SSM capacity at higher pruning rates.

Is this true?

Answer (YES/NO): NO